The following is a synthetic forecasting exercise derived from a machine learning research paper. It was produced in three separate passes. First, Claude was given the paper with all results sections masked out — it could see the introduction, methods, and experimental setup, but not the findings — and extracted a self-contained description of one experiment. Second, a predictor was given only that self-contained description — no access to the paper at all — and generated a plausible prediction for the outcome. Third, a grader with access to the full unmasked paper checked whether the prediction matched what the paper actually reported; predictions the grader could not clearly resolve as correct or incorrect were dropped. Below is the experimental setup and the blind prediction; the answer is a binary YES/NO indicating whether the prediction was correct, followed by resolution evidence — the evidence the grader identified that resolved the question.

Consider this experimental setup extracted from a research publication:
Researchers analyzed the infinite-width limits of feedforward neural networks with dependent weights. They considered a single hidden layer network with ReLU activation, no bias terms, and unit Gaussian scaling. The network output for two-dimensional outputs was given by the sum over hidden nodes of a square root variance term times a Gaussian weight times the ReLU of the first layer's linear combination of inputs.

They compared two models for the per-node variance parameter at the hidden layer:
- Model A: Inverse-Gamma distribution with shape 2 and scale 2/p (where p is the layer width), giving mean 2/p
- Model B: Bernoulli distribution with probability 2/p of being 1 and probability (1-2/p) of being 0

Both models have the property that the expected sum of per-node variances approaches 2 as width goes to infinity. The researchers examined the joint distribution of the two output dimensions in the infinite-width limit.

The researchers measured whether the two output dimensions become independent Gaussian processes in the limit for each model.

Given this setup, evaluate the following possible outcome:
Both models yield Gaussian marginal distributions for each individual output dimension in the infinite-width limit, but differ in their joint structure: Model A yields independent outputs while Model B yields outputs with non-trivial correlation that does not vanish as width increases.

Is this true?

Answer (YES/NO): NO